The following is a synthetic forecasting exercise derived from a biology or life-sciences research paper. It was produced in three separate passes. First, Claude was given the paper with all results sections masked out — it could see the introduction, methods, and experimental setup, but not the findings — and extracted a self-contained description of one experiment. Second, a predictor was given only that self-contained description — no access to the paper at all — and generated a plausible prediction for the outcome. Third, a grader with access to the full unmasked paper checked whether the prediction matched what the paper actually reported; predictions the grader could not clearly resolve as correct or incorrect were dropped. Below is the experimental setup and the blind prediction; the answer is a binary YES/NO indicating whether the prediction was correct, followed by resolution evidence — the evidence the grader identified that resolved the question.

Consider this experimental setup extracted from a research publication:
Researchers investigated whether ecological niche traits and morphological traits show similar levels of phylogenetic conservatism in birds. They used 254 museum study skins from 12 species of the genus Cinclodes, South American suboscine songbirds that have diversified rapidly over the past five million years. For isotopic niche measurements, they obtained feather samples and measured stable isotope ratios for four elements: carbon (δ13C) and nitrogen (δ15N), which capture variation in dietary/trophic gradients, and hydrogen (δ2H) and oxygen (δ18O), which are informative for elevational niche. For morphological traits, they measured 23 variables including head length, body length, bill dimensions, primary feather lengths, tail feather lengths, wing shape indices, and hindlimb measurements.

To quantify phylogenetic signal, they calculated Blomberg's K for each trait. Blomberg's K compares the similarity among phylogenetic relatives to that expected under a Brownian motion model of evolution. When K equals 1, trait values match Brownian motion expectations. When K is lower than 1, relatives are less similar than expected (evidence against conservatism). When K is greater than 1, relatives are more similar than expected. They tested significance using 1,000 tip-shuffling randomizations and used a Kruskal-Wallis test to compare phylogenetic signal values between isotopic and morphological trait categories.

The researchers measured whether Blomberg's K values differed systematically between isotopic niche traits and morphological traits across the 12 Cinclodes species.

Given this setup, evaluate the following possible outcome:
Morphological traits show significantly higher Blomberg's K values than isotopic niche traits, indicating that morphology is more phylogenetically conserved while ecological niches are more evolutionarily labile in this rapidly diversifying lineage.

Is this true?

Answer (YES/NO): YES